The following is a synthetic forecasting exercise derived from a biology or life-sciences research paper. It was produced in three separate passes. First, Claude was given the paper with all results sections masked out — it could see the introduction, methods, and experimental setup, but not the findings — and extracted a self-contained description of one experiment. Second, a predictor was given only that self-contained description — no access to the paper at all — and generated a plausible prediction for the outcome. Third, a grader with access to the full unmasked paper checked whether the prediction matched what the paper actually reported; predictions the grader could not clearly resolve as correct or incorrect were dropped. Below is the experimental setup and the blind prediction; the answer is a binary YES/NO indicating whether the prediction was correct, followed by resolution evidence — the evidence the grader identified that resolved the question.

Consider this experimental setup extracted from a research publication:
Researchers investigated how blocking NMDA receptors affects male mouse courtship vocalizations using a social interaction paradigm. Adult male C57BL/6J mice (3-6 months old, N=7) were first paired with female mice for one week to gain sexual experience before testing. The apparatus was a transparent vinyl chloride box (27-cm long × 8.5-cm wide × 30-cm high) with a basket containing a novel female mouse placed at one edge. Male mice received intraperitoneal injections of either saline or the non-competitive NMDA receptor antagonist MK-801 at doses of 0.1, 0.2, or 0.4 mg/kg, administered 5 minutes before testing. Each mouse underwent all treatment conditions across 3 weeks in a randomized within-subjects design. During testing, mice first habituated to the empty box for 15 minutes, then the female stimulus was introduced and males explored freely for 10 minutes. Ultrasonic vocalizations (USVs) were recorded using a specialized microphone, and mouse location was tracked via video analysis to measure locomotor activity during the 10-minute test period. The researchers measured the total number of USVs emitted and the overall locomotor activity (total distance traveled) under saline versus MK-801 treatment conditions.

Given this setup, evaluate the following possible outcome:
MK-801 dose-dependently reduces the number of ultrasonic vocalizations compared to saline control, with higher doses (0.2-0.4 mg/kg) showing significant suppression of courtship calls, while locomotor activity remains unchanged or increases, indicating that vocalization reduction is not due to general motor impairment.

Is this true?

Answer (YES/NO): YES